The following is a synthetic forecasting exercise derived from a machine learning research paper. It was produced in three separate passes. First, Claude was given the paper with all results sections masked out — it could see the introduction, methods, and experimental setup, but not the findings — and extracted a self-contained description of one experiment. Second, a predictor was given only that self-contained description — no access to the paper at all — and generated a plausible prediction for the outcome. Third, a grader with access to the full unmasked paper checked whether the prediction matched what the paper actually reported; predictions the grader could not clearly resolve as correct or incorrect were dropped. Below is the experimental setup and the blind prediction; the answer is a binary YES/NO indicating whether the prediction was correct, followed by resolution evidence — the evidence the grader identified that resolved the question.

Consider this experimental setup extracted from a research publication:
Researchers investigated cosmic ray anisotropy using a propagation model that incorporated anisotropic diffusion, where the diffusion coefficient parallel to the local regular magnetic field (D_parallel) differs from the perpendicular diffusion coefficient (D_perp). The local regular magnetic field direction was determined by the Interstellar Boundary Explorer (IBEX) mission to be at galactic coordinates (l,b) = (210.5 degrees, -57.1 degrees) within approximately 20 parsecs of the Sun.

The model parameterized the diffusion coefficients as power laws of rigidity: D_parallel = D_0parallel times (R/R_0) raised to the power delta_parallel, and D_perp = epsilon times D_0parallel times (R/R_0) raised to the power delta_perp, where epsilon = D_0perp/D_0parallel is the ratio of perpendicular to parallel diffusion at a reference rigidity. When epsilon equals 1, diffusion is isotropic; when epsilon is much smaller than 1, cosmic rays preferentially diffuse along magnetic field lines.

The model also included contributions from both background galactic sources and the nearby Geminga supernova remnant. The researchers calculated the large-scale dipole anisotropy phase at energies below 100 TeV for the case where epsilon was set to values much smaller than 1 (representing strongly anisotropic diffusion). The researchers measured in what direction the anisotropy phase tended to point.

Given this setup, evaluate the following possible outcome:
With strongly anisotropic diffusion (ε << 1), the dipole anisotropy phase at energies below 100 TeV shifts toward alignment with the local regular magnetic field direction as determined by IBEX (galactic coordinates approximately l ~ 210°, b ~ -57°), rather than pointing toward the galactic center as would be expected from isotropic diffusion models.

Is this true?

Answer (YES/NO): YES